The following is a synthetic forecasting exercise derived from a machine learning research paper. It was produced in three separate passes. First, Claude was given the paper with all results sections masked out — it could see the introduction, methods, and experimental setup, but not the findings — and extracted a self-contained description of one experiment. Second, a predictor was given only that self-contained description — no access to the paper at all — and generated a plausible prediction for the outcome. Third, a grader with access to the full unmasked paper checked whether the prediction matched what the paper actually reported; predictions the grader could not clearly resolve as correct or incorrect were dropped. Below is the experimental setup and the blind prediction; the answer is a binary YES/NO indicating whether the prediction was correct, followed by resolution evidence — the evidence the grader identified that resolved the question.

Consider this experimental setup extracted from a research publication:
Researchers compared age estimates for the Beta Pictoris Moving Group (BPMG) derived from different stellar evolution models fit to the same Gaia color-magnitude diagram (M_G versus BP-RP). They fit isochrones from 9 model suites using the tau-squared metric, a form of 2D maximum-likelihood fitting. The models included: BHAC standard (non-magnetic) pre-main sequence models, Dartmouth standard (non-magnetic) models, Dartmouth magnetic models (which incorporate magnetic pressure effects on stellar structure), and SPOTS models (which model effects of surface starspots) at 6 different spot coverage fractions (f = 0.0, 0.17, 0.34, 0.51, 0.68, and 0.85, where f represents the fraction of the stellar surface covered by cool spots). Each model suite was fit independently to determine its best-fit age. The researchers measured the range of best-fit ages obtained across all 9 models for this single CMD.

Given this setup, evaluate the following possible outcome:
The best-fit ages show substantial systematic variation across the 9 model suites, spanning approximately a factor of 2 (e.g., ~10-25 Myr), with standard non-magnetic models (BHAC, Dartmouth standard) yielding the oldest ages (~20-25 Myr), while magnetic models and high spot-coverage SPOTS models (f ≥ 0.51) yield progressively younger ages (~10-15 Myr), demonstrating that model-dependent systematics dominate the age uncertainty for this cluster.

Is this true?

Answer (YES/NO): NO